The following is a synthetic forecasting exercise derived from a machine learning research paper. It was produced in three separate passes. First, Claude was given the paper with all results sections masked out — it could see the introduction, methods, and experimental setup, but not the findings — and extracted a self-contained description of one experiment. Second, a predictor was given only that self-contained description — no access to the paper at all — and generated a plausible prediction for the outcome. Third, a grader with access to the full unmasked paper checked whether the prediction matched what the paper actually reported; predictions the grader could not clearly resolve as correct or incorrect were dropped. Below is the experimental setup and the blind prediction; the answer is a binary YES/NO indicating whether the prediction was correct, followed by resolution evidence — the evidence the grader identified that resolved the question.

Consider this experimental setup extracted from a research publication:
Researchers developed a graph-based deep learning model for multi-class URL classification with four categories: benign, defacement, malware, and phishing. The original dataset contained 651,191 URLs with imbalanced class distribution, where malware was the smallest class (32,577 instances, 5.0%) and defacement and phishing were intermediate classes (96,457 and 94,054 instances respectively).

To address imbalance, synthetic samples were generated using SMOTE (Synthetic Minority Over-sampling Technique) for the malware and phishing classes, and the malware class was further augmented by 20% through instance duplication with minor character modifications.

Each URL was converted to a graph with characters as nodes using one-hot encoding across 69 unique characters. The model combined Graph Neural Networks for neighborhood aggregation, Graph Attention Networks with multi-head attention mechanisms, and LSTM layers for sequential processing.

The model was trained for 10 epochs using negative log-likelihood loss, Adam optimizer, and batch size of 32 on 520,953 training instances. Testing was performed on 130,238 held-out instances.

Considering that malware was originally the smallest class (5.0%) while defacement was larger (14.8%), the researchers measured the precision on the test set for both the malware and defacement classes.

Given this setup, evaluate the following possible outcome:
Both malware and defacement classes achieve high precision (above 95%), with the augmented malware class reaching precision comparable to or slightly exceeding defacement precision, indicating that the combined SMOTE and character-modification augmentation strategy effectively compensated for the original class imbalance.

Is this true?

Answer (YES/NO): NO